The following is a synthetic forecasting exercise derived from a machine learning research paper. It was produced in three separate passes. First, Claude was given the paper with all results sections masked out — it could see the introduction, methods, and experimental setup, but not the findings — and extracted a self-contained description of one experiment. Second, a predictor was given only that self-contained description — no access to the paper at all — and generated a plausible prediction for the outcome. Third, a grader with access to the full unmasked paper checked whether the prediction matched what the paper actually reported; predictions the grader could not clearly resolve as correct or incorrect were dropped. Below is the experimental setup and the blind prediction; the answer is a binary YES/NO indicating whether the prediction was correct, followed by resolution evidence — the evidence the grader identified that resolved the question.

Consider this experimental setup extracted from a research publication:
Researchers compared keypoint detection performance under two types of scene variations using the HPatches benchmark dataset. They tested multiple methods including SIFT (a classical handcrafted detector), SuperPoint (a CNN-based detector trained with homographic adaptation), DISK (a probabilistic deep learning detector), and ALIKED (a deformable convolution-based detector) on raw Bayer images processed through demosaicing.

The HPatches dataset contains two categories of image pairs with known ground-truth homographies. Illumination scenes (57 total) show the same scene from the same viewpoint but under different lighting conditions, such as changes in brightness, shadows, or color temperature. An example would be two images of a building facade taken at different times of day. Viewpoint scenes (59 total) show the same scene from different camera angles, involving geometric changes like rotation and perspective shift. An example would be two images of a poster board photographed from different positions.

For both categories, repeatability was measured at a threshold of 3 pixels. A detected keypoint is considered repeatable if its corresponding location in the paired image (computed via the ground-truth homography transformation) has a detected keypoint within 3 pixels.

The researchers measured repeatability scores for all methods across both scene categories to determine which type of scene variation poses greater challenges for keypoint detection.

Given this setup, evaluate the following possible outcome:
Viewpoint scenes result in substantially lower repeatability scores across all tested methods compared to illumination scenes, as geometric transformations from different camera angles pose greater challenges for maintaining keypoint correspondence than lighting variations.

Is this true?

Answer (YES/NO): YES